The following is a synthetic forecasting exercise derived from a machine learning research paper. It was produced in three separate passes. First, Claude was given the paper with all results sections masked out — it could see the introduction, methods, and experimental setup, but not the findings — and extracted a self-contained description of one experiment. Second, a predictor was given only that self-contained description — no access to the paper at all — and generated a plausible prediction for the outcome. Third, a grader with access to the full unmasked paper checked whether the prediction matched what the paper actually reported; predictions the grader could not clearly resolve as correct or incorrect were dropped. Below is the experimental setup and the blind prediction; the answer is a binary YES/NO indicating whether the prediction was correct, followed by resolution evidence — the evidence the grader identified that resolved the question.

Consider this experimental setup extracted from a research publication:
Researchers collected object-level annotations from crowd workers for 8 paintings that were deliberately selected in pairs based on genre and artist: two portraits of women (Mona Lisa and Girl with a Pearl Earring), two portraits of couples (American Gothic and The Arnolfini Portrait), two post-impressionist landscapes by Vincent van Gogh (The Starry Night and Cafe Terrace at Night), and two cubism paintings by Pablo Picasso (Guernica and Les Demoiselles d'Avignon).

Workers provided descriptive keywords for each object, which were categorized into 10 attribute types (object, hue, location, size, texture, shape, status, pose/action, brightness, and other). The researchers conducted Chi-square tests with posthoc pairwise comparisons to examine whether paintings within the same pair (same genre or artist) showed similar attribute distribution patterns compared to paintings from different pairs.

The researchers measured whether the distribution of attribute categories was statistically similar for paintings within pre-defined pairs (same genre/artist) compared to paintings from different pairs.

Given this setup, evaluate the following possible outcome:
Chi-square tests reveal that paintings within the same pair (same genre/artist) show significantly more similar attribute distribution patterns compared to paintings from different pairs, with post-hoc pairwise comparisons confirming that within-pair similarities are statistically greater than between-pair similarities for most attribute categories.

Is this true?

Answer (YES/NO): NO